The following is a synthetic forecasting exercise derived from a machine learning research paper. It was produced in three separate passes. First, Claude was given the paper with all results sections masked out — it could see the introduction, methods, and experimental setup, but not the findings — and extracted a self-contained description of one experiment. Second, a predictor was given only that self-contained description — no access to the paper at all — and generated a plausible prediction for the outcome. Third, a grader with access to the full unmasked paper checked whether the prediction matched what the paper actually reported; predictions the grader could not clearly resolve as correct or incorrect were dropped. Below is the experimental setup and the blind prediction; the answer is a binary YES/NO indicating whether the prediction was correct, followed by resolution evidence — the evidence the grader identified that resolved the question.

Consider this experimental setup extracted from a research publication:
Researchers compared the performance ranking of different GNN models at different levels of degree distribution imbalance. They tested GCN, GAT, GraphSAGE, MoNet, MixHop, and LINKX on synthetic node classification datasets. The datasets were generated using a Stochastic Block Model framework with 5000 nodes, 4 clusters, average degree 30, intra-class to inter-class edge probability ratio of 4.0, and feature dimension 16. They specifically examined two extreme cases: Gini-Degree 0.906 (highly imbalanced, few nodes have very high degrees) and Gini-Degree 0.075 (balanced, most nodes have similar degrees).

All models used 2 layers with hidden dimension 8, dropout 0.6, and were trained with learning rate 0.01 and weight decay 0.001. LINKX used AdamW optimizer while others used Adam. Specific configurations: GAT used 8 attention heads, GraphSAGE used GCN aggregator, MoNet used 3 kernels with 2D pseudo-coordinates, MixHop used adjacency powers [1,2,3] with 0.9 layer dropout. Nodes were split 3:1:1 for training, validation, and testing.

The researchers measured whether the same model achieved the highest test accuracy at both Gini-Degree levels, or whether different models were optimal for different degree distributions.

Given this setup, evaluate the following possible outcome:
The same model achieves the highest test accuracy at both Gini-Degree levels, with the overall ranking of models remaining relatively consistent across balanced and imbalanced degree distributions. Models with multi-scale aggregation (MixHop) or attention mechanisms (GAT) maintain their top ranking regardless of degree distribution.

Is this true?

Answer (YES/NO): NO